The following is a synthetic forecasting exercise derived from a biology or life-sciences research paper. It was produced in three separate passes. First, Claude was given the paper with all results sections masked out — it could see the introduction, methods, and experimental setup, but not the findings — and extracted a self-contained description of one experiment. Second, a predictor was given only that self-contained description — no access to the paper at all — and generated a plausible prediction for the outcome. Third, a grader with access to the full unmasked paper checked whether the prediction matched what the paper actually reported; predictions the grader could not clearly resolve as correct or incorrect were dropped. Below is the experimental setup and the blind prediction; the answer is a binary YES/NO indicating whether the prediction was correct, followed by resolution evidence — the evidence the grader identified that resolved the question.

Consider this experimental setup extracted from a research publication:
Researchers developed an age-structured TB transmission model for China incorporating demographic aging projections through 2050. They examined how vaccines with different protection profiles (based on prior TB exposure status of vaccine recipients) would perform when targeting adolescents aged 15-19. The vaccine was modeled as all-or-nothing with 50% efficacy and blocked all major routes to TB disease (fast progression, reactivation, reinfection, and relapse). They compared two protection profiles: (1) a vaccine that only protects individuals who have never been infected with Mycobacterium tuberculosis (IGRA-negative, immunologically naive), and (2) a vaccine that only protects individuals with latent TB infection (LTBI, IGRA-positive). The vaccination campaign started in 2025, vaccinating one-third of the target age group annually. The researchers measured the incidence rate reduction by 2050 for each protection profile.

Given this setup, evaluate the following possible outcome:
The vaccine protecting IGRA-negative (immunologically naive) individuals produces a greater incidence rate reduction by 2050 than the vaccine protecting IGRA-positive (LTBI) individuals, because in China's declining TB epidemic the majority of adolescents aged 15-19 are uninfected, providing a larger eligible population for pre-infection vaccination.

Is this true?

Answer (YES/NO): YES